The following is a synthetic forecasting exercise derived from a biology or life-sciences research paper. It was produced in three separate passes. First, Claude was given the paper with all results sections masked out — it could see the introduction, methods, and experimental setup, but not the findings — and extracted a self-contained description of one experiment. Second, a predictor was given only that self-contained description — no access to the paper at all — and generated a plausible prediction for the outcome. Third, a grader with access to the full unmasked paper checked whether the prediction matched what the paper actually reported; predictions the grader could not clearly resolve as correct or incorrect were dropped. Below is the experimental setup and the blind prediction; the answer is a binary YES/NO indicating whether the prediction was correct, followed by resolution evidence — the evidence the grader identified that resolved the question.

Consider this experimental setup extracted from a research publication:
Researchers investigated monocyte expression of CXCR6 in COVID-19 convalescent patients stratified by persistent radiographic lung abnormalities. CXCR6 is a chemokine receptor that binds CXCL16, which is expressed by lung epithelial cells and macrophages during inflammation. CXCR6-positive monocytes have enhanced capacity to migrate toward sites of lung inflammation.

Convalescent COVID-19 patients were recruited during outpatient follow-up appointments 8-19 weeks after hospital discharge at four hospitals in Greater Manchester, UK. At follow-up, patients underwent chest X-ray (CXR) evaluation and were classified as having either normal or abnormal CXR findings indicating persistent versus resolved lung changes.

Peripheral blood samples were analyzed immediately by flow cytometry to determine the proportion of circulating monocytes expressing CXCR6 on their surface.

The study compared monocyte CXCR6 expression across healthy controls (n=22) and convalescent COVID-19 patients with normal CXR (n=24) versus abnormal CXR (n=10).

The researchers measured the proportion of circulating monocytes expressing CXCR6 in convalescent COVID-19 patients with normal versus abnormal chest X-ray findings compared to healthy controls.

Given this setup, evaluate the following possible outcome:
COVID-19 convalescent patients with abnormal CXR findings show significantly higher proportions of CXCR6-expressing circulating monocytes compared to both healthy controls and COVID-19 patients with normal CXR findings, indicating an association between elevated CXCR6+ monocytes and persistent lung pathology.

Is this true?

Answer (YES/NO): NO